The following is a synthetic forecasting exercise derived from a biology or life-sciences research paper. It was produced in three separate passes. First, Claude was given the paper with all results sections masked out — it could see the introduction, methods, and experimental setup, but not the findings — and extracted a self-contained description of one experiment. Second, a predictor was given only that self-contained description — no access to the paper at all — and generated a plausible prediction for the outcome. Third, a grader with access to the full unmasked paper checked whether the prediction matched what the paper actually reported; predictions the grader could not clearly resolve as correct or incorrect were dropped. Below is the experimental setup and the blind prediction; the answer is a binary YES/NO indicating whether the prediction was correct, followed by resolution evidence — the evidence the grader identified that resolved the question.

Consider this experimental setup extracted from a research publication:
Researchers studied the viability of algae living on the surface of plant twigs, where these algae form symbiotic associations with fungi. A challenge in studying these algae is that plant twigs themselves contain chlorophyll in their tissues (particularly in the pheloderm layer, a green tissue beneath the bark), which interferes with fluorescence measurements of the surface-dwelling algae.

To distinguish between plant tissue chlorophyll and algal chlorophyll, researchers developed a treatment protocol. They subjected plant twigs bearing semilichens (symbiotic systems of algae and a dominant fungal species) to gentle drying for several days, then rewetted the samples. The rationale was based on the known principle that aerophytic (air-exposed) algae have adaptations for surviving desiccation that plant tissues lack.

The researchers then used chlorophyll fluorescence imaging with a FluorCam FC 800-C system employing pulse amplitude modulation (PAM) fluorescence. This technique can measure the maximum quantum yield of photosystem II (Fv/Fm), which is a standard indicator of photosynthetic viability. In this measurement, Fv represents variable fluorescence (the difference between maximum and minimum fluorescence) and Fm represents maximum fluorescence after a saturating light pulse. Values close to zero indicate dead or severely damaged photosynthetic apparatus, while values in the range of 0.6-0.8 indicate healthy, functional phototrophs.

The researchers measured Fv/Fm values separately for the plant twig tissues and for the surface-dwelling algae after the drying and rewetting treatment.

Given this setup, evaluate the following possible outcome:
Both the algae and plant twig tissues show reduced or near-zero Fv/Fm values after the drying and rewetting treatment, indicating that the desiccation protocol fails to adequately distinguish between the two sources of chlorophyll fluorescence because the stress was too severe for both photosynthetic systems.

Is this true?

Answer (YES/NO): NO